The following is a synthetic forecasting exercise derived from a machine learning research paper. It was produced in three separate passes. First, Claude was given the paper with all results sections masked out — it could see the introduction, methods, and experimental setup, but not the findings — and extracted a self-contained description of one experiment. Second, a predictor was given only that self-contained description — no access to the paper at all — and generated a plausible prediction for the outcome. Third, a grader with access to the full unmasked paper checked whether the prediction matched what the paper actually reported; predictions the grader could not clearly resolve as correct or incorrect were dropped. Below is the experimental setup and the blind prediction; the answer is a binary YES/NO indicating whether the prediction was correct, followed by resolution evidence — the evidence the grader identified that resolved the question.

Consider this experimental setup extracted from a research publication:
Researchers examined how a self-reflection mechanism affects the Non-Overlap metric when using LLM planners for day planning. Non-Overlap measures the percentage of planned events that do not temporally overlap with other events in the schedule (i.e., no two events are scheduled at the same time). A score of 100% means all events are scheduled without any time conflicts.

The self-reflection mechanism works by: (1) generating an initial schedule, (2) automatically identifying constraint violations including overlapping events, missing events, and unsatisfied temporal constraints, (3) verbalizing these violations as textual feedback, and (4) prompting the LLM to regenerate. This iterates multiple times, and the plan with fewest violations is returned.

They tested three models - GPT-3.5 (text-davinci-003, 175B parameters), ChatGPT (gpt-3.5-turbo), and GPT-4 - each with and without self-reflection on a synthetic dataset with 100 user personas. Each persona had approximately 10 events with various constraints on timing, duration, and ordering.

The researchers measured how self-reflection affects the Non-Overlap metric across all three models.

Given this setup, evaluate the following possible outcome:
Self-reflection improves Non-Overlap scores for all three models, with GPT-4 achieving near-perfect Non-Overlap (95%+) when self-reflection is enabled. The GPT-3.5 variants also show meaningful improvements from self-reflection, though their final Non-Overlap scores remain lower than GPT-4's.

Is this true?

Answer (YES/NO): NO